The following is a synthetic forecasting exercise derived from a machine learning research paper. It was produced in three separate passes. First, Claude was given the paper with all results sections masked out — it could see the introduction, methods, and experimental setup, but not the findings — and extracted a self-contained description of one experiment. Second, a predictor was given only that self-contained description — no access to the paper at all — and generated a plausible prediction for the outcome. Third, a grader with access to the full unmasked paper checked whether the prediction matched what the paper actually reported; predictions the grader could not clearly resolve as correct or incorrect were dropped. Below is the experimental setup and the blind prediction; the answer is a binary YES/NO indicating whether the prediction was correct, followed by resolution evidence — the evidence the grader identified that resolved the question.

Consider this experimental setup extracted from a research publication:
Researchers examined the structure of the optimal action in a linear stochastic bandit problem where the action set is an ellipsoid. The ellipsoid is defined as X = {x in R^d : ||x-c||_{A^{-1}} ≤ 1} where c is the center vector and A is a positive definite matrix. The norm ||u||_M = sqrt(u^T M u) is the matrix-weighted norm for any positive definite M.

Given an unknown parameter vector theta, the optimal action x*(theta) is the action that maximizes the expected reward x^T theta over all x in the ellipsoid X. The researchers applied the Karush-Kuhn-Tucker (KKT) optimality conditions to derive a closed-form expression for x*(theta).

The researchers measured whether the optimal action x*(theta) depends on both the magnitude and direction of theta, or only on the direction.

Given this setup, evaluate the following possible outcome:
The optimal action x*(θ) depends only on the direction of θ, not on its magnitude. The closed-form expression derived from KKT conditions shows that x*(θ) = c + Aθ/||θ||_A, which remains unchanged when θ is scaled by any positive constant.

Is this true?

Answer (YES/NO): YES